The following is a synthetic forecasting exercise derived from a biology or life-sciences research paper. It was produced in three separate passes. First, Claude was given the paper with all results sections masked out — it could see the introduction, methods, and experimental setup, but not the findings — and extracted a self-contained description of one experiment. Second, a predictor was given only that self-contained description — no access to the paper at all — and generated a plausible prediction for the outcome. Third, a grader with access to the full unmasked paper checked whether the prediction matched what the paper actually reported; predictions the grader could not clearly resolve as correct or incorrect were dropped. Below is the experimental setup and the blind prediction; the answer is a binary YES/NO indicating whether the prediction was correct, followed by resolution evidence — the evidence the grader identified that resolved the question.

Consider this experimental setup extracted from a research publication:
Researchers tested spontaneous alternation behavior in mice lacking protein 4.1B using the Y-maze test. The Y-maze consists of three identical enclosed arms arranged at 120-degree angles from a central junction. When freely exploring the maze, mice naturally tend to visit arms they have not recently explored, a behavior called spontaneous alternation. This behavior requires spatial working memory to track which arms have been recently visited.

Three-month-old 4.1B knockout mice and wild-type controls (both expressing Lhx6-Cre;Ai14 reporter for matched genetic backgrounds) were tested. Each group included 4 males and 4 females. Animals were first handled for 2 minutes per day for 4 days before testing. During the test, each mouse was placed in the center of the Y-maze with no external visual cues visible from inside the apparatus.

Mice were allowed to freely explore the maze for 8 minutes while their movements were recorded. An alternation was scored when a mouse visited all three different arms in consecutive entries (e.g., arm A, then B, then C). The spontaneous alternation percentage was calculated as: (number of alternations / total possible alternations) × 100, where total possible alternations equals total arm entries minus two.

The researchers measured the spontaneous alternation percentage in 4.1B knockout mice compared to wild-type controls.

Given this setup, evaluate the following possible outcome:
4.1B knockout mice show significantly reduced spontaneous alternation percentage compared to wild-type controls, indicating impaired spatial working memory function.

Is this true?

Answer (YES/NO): YES